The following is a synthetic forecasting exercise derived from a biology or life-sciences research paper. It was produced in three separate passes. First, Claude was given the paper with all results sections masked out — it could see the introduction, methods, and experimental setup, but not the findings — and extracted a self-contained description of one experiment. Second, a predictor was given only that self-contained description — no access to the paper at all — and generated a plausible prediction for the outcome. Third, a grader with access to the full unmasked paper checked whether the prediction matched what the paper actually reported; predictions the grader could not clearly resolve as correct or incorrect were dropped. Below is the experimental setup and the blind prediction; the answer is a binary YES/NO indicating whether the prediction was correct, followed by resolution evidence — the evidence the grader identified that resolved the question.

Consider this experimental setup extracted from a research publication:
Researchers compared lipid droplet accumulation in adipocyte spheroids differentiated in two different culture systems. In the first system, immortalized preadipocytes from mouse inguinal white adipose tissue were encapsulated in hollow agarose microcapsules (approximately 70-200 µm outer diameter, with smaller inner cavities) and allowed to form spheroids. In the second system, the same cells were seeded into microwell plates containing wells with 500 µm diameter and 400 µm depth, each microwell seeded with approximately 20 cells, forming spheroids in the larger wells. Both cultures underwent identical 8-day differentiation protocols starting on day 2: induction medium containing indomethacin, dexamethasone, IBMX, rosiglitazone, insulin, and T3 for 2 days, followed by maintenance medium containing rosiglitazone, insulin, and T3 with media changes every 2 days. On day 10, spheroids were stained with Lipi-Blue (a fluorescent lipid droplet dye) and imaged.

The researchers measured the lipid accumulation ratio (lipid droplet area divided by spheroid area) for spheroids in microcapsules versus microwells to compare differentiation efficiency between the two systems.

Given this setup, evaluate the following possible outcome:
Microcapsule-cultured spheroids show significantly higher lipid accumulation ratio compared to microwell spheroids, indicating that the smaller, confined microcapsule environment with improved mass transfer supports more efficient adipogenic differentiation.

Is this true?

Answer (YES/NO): YES